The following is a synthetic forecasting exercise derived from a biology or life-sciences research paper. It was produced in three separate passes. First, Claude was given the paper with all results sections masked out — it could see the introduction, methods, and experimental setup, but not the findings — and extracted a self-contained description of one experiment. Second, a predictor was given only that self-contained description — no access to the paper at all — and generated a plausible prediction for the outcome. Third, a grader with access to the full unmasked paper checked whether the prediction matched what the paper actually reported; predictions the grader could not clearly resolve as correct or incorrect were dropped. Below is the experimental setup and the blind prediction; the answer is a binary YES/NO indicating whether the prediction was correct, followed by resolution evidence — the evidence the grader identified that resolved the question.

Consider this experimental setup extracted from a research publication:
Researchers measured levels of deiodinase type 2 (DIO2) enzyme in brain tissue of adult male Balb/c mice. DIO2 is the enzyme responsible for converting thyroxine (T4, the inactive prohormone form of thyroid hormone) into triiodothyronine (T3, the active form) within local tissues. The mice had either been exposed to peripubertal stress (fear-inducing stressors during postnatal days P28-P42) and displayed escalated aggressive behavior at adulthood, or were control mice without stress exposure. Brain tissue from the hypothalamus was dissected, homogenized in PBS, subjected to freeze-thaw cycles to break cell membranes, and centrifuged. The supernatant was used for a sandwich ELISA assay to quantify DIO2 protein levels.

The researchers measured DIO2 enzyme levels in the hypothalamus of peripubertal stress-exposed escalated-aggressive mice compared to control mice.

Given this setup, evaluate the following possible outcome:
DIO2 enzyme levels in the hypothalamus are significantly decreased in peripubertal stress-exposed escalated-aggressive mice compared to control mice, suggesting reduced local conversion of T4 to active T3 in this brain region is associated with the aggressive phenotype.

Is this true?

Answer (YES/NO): NO